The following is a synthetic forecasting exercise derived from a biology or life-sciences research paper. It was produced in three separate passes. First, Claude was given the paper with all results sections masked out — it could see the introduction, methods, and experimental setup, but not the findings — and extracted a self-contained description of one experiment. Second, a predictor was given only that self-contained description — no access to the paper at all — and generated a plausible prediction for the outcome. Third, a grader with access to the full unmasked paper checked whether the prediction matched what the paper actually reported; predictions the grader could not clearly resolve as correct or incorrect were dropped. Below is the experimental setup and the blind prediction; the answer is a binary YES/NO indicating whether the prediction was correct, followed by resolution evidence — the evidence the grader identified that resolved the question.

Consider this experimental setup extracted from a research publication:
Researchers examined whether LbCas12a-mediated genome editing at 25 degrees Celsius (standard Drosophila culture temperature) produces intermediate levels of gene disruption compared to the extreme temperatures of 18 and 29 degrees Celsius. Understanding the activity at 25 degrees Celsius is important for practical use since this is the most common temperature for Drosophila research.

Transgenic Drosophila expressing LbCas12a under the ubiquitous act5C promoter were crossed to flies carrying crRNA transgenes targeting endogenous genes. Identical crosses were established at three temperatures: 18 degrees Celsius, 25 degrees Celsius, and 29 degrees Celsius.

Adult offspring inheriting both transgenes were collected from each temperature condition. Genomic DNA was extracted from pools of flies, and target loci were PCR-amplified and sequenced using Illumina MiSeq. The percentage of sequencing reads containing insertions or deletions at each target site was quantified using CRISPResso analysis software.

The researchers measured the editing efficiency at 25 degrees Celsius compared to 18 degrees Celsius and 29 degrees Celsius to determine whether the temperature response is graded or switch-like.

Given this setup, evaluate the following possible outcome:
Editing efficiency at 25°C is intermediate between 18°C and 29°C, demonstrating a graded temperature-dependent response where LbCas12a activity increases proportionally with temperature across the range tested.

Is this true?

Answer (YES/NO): NO